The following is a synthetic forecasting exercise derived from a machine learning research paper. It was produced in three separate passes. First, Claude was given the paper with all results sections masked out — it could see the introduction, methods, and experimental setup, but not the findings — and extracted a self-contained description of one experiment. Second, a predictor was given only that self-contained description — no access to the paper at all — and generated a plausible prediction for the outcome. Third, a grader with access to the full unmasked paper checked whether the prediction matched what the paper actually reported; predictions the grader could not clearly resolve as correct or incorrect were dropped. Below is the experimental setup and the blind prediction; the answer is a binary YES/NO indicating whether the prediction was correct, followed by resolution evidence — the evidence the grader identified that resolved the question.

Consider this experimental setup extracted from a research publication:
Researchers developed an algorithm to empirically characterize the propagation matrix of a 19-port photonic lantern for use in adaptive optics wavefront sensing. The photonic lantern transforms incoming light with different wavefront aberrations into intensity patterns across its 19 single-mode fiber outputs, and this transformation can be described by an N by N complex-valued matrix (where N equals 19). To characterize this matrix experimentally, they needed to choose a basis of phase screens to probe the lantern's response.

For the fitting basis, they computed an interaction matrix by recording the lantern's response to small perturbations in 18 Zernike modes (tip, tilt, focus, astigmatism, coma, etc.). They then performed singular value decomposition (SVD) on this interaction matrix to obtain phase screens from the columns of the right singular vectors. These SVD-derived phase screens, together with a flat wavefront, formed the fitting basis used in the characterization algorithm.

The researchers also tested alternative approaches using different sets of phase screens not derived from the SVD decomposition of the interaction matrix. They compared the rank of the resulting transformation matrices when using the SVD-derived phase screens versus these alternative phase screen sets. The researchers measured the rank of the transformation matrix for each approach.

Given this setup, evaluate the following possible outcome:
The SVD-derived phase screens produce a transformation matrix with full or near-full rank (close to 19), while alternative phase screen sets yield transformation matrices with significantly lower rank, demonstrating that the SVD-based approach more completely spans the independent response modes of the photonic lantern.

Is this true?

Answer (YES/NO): YES